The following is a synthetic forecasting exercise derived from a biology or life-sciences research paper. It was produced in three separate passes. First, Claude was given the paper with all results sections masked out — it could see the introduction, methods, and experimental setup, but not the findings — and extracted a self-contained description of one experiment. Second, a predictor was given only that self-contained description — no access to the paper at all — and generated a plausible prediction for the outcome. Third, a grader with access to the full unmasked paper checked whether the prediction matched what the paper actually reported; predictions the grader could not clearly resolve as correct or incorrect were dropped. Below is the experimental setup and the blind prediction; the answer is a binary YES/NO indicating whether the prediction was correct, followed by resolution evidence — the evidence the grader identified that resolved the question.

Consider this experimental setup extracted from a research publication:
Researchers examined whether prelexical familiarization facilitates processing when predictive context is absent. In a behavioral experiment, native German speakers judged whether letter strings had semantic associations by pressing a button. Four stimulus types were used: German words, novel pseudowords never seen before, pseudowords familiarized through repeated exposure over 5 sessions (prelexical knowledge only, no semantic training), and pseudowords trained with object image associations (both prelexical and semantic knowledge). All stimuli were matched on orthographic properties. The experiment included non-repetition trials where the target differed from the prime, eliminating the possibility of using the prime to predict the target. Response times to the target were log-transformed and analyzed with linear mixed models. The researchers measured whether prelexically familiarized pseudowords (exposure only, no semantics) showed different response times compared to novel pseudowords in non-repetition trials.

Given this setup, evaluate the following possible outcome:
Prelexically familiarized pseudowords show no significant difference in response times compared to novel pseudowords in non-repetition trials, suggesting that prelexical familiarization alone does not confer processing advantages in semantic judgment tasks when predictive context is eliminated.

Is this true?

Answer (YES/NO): NO